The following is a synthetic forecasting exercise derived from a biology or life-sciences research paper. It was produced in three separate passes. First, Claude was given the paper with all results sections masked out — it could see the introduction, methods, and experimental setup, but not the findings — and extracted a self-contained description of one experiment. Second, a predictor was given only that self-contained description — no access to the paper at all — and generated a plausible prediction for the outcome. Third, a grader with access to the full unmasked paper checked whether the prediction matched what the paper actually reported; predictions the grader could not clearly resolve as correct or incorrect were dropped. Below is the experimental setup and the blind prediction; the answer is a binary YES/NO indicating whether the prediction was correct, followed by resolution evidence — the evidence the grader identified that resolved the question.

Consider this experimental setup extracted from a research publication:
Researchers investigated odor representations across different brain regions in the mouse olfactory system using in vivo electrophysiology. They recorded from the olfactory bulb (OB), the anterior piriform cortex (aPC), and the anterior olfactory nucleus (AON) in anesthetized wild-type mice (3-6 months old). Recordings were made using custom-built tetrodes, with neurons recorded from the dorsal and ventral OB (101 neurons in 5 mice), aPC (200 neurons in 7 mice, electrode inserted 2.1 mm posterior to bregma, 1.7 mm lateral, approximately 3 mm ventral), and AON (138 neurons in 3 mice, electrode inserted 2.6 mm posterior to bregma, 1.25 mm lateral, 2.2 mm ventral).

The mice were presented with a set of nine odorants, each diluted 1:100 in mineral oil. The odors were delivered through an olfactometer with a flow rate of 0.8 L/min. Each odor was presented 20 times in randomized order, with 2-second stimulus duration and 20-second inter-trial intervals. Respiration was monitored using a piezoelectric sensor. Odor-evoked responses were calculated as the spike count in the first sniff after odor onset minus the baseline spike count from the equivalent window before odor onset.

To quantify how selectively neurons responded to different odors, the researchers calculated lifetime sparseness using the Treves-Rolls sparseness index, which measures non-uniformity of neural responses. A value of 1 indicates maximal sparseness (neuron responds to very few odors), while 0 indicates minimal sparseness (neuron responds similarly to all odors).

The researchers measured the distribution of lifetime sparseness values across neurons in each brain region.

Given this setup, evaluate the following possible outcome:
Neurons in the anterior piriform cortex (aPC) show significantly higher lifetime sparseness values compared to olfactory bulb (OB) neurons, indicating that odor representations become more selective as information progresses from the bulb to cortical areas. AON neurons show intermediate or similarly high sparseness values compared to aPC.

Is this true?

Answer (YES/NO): YES